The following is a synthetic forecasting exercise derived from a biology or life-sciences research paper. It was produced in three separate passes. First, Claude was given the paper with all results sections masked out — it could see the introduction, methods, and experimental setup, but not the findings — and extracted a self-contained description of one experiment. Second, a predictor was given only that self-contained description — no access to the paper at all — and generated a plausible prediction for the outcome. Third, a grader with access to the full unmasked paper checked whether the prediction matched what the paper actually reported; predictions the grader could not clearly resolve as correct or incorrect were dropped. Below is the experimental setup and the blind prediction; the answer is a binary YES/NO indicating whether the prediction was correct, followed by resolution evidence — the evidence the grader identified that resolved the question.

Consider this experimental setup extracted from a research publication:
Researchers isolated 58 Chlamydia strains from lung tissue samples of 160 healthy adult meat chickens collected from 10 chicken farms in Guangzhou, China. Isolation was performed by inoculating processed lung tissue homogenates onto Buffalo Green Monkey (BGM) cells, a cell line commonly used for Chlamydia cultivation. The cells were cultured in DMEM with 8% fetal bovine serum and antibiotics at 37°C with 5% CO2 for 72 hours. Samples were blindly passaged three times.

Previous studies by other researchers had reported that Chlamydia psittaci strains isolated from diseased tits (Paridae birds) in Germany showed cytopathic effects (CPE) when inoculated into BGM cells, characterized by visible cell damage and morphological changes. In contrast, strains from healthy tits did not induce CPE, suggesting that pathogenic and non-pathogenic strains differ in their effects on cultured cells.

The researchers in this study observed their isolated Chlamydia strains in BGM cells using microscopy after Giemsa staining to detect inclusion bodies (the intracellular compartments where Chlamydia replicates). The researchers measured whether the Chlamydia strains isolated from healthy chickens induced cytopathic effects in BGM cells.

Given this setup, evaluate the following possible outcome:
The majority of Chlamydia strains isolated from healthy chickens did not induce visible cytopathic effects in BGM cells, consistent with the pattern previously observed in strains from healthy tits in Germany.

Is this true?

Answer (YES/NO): YES